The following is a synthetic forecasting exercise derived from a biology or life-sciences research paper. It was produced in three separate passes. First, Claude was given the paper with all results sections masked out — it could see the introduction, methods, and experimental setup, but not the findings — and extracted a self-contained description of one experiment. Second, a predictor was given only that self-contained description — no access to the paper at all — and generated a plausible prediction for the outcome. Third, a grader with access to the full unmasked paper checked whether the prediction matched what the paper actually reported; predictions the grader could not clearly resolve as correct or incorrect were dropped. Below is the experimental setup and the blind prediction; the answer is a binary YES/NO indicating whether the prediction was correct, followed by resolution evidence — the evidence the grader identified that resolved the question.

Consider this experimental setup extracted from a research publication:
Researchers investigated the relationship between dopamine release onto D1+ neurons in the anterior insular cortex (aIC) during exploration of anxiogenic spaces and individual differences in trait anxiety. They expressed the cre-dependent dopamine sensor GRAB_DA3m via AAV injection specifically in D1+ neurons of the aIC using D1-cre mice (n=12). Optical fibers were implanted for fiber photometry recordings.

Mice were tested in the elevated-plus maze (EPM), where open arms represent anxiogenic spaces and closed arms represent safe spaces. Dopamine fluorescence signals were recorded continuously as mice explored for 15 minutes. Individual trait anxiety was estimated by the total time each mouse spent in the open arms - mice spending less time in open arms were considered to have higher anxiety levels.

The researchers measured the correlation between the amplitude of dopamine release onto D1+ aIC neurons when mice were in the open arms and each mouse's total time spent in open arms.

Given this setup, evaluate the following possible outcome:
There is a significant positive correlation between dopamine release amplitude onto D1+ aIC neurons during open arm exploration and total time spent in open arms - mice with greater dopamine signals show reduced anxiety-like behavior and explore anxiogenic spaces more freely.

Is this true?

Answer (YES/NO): NO